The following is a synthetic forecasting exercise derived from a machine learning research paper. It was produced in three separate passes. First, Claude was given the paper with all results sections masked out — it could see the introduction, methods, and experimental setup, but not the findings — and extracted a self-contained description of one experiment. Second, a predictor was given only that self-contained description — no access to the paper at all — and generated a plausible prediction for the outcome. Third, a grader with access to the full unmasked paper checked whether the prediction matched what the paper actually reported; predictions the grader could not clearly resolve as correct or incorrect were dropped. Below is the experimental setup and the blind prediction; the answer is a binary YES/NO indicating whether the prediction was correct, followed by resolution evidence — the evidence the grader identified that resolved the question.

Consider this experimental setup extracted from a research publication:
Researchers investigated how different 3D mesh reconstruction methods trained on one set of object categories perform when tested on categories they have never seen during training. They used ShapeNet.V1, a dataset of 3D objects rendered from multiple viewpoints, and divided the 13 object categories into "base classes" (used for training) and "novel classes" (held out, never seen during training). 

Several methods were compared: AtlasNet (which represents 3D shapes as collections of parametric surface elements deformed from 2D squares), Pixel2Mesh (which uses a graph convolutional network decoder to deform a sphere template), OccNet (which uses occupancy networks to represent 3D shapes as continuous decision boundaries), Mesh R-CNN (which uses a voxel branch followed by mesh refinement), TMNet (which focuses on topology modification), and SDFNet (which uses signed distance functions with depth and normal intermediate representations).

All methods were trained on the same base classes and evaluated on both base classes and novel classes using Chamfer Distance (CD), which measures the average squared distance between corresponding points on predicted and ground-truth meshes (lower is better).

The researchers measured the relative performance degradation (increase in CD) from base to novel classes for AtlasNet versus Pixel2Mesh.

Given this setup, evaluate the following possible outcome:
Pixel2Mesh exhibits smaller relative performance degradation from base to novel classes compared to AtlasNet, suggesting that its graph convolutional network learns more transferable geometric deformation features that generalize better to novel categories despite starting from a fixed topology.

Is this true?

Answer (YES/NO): YES